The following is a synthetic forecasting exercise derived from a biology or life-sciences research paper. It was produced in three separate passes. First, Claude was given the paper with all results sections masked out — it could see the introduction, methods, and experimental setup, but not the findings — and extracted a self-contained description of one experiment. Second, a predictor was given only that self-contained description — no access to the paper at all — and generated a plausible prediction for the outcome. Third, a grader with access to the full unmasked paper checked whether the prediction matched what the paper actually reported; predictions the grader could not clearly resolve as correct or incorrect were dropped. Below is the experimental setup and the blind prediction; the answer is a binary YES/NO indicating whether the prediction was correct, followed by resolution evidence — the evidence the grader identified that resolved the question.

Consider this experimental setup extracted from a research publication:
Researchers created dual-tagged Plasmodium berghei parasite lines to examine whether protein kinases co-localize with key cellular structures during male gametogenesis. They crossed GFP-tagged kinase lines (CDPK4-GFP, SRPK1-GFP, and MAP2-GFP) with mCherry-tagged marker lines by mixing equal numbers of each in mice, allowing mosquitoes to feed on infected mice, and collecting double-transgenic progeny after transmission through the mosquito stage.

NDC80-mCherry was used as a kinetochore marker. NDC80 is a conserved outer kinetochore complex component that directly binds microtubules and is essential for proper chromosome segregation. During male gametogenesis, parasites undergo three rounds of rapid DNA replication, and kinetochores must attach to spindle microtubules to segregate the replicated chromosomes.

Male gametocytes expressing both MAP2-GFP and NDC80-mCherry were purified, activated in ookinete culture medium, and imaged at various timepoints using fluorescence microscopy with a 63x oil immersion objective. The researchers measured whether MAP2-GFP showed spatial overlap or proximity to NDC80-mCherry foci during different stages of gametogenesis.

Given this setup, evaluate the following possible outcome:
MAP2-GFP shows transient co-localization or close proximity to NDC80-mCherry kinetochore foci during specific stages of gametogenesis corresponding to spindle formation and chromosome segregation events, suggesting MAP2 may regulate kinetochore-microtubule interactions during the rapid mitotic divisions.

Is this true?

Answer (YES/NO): NO